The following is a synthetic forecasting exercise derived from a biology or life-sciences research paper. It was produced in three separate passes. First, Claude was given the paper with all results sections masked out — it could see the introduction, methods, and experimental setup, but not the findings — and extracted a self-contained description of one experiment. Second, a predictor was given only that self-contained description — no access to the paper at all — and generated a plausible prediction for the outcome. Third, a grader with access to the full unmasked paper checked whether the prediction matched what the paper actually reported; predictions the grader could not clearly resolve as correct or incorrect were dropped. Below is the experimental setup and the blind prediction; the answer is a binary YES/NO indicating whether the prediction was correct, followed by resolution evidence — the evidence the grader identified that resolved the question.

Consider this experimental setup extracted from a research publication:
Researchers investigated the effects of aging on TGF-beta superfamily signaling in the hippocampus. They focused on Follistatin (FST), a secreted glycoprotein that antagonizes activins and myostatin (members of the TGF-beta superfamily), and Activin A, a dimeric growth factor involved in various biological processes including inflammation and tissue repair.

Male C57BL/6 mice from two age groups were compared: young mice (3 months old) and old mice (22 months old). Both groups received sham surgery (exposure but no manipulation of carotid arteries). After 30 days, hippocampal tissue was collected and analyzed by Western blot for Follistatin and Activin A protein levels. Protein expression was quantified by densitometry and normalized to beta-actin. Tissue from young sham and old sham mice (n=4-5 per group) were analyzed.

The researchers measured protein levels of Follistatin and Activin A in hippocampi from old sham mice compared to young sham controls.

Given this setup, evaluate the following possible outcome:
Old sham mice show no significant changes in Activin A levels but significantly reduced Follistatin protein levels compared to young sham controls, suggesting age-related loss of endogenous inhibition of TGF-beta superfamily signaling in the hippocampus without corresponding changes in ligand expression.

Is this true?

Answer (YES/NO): NO